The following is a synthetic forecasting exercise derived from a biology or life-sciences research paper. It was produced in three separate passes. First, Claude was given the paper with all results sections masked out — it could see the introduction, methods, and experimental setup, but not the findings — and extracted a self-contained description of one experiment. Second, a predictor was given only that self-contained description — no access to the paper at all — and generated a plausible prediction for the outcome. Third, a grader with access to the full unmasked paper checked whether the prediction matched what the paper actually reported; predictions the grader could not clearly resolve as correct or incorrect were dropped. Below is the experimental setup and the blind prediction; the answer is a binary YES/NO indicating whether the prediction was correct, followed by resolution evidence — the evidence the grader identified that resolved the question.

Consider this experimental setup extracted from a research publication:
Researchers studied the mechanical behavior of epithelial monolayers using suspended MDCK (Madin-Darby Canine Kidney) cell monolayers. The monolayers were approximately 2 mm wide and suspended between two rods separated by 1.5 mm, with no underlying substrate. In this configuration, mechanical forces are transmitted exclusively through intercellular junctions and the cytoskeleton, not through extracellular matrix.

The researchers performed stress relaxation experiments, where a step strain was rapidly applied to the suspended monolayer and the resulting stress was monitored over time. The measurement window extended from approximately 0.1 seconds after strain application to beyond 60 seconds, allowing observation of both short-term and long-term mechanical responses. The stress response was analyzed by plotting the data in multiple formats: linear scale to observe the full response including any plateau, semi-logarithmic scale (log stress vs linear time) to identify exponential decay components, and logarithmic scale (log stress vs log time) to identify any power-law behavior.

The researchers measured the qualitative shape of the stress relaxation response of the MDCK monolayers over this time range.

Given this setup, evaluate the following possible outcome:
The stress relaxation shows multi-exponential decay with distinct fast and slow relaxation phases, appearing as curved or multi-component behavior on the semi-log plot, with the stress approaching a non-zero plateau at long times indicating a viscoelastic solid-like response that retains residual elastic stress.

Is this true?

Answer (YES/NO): NO